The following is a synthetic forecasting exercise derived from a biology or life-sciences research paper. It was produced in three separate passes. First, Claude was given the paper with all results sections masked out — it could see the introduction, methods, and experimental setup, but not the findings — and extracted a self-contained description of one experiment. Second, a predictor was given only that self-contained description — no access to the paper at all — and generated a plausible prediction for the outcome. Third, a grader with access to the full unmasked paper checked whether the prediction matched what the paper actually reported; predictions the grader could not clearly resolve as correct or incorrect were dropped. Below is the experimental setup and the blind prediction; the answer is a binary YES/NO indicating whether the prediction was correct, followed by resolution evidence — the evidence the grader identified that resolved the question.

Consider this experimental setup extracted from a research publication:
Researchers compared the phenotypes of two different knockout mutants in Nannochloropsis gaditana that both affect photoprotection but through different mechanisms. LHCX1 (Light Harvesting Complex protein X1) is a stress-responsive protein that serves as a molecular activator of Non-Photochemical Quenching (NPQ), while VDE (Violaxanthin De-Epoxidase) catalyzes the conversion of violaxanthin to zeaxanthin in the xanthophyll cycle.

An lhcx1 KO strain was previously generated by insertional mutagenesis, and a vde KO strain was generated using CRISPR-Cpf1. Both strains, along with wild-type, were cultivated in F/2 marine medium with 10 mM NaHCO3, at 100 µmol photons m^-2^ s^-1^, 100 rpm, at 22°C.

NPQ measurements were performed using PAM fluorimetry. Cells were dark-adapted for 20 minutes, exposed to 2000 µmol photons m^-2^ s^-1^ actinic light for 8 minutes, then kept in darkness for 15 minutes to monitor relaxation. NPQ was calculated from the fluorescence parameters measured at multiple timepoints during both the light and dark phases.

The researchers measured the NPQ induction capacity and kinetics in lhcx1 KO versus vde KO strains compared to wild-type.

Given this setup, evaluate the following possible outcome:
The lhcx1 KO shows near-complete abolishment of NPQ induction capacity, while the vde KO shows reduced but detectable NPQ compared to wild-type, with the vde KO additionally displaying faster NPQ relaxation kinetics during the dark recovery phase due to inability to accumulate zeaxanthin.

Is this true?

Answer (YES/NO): NO